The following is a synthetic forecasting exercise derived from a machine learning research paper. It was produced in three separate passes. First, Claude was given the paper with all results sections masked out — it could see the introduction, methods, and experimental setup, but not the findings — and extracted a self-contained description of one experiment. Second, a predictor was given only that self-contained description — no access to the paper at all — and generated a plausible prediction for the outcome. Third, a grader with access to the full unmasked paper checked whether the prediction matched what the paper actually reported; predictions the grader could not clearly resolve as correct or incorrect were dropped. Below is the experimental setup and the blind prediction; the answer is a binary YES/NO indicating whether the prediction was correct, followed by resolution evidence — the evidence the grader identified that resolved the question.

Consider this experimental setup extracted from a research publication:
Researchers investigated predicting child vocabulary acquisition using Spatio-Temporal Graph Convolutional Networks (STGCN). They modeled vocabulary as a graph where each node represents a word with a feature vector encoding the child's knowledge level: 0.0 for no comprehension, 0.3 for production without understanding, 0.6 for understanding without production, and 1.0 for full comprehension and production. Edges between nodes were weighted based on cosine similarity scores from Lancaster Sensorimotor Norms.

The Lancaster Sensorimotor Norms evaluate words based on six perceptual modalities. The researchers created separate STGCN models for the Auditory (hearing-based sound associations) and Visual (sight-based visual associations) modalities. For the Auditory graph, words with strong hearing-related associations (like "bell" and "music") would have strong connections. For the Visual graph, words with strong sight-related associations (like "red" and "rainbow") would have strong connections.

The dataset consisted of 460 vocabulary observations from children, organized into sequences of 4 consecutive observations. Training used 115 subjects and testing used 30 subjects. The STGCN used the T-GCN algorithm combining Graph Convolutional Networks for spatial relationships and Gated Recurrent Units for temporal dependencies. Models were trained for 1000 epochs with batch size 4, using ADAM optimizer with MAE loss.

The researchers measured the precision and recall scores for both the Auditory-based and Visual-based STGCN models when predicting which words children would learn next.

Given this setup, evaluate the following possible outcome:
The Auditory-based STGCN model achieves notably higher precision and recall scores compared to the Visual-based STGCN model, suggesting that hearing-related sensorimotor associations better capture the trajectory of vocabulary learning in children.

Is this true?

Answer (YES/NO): NO